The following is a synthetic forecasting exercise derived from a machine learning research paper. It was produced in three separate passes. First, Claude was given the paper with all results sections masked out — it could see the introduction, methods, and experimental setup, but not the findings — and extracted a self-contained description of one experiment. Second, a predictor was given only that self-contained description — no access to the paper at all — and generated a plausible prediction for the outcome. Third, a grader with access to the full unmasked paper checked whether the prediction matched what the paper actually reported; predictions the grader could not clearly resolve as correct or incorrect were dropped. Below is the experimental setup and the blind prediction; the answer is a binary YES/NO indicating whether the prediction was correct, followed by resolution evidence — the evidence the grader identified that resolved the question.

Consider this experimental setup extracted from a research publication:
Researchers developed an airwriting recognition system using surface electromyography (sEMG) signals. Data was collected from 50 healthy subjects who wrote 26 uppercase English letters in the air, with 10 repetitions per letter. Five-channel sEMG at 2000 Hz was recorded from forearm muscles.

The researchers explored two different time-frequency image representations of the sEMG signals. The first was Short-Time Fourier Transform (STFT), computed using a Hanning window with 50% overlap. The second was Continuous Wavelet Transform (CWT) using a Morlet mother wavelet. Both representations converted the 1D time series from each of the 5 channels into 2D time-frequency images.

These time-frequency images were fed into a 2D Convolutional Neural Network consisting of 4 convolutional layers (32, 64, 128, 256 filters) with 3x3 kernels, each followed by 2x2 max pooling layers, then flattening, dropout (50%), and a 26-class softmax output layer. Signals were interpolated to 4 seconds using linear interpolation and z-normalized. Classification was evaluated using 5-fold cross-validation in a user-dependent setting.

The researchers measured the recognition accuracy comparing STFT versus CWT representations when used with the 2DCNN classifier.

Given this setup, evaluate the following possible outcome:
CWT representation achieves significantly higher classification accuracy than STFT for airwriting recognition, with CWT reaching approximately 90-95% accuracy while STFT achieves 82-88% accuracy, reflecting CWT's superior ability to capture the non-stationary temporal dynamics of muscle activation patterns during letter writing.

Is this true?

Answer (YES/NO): NO